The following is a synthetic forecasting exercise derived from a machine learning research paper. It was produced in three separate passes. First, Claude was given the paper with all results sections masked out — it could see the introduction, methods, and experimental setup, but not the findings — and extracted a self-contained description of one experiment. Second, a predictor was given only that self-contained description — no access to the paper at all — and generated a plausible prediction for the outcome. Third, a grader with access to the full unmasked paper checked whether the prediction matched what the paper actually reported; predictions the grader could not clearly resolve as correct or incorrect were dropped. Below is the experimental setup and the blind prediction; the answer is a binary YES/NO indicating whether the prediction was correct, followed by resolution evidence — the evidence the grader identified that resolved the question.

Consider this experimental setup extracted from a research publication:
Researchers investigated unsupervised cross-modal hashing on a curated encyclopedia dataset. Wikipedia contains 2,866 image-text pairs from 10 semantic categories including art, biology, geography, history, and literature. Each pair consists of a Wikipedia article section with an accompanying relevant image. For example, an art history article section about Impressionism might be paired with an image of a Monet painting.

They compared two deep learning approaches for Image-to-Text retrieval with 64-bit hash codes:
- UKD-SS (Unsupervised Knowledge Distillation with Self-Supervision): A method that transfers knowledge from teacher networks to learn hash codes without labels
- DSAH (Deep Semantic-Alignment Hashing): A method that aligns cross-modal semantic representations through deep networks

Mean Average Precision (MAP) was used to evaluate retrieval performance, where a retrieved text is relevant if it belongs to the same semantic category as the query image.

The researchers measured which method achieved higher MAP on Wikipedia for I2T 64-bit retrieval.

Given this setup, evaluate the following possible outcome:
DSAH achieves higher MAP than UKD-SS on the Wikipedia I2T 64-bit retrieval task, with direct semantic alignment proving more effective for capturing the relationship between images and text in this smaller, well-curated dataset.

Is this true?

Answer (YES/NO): YES